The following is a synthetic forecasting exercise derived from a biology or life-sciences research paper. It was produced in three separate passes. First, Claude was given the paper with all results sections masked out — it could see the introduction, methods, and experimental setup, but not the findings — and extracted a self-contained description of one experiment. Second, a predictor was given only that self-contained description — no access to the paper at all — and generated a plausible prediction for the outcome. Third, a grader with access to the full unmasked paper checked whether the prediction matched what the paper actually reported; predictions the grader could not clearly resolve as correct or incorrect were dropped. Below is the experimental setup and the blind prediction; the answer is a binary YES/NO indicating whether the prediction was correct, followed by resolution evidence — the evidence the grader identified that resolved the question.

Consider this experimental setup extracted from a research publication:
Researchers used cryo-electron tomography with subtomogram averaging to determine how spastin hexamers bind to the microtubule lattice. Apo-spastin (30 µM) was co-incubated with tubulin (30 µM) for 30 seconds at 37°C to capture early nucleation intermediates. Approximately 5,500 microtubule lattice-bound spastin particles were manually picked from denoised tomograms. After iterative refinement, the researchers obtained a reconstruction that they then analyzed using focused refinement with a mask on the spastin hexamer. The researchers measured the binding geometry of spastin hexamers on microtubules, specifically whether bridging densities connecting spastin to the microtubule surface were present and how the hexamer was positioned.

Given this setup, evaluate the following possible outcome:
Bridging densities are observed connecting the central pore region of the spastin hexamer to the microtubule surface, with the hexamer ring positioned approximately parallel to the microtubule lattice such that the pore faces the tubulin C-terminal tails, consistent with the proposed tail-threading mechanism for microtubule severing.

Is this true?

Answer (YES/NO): NO